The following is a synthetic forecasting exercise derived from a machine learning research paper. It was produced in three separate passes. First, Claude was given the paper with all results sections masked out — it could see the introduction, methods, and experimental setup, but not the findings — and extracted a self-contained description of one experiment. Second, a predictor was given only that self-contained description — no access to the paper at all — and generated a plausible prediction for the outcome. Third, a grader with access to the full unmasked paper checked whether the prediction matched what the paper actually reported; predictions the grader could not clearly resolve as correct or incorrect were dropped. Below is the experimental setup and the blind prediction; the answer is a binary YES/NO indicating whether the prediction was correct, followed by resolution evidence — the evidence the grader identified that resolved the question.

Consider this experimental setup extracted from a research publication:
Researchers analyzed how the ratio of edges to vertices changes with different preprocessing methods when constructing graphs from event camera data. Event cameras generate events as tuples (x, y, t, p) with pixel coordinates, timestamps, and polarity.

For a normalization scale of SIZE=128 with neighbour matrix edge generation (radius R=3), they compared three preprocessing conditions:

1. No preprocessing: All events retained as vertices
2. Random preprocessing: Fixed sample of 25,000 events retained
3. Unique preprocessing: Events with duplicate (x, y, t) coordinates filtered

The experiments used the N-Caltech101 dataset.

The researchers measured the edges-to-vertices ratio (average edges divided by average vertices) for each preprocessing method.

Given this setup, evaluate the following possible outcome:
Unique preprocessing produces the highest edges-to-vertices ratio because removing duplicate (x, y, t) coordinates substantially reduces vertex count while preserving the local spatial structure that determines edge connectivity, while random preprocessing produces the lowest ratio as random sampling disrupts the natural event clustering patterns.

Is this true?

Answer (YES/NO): NO